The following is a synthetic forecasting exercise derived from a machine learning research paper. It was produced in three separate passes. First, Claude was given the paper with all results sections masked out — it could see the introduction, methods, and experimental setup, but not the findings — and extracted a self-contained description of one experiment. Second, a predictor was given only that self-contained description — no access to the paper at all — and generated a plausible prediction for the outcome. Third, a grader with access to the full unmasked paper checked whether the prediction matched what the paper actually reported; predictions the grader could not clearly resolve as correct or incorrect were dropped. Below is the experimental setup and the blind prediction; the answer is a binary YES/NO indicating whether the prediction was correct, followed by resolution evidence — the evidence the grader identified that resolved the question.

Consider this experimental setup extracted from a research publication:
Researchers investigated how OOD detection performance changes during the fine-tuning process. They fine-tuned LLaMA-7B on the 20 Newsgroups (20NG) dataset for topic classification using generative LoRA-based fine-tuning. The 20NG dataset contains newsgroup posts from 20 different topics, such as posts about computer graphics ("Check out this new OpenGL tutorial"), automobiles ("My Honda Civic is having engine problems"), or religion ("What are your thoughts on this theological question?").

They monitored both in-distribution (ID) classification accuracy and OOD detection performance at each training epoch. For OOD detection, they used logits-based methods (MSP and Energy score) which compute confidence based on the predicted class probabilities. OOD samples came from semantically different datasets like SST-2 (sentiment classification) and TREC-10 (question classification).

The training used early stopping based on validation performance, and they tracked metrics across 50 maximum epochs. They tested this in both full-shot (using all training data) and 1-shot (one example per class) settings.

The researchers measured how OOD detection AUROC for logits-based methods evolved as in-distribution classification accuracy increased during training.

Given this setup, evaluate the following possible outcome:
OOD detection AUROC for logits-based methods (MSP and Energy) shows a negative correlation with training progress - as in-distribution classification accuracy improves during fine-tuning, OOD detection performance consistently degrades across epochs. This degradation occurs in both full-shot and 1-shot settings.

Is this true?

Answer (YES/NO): NO